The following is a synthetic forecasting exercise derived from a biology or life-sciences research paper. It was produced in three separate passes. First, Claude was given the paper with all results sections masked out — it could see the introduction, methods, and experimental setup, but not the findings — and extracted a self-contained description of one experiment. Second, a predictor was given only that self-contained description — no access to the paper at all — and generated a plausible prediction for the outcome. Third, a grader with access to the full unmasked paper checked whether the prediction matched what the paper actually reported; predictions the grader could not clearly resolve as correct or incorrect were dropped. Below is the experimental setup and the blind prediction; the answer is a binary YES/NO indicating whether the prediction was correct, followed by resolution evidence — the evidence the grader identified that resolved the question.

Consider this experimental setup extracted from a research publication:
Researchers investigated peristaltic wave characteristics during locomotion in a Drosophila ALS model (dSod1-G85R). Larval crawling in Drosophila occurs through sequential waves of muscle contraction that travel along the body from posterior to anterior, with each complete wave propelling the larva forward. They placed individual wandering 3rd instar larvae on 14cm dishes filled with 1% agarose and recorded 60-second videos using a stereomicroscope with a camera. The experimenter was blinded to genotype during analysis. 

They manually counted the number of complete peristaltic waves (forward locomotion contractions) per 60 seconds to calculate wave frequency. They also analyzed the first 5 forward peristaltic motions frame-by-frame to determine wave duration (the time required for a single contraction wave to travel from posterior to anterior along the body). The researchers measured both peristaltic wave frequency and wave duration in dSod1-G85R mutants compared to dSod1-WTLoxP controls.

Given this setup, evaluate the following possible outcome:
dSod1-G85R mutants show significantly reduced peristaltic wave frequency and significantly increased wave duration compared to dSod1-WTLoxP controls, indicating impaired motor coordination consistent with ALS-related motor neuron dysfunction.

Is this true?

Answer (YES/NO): YES